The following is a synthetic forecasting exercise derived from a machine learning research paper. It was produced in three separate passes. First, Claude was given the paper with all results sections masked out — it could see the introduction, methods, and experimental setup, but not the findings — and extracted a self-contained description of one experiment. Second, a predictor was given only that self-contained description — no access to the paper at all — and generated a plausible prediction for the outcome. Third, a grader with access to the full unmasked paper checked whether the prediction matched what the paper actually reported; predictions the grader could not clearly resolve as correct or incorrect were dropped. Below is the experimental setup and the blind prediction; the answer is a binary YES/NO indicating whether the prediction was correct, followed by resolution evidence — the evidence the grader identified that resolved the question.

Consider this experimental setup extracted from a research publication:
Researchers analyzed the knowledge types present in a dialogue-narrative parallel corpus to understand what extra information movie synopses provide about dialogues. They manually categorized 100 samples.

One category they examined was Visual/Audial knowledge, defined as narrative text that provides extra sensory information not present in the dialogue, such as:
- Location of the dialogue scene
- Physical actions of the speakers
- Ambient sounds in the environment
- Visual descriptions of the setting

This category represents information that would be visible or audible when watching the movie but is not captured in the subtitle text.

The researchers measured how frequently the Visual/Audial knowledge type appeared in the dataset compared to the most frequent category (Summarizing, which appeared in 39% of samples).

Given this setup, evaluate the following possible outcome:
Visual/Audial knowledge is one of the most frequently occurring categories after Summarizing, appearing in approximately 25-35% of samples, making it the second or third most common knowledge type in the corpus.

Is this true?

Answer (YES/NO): NO